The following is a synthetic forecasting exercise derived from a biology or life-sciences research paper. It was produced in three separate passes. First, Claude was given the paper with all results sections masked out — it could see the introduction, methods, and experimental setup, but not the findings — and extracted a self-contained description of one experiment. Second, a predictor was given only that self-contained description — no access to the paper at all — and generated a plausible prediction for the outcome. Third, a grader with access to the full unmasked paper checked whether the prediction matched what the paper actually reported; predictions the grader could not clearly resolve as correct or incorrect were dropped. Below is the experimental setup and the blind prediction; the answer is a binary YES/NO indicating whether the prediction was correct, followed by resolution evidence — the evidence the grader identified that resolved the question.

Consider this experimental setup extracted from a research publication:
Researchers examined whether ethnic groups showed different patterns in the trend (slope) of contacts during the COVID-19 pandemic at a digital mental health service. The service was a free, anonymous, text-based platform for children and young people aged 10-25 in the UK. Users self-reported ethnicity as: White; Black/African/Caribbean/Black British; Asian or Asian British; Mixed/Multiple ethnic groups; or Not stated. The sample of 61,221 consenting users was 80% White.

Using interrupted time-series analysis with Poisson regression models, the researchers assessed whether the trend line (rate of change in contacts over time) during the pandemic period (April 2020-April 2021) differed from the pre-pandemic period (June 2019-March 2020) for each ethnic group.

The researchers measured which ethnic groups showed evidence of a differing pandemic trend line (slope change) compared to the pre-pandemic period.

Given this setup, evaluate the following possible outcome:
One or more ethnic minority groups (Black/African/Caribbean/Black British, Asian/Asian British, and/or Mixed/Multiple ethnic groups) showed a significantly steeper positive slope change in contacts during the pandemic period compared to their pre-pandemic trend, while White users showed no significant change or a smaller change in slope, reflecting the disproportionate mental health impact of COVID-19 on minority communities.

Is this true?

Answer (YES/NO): NO